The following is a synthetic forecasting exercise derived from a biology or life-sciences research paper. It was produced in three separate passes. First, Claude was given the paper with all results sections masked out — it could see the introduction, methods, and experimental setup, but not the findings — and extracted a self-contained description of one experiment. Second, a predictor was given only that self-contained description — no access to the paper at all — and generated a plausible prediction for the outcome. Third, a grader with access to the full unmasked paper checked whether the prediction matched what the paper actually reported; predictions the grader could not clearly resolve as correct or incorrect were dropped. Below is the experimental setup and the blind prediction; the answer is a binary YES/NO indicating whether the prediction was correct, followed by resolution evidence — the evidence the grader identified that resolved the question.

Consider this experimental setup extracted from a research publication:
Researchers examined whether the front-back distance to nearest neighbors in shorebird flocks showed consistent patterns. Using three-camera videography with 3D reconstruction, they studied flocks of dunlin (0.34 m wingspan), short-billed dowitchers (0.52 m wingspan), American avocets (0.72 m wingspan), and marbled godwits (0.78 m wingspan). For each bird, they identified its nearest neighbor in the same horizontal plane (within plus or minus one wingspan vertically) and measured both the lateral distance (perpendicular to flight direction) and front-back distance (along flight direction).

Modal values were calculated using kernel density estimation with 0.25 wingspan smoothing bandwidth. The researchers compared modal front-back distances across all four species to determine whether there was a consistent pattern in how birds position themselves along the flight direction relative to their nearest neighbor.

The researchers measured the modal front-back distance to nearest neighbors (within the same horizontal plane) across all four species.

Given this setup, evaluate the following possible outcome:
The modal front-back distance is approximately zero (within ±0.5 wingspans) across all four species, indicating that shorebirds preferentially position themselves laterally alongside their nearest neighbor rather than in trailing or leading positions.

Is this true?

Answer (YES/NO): NO